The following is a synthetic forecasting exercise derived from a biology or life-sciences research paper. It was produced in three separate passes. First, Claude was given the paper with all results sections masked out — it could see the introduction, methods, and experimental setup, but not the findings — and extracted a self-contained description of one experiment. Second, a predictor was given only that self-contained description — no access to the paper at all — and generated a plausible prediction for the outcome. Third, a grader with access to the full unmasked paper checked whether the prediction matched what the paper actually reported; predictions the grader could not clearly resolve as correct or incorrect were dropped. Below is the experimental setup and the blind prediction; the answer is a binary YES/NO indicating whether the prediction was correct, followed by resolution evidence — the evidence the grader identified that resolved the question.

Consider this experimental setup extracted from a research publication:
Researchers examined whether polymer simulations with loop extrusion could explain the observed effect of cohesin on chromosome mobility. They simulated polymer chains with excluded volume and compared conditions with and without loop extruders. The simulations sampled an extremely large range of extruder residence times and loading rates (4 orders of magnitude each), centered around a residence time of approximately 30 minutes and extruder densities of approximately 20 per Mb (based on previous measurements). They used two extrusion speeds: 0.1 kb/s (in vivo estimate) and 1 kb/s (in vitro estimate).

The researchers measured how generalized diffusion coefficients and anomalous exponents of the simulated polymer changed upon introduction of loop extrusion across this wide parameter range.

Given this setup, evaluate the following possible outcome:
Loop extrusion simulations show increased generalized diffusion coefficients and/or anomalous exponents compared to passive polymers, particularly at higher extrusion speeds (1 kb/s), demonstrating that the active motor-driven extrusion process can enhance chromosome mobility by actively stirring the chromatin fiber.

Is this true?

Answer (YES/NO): NO